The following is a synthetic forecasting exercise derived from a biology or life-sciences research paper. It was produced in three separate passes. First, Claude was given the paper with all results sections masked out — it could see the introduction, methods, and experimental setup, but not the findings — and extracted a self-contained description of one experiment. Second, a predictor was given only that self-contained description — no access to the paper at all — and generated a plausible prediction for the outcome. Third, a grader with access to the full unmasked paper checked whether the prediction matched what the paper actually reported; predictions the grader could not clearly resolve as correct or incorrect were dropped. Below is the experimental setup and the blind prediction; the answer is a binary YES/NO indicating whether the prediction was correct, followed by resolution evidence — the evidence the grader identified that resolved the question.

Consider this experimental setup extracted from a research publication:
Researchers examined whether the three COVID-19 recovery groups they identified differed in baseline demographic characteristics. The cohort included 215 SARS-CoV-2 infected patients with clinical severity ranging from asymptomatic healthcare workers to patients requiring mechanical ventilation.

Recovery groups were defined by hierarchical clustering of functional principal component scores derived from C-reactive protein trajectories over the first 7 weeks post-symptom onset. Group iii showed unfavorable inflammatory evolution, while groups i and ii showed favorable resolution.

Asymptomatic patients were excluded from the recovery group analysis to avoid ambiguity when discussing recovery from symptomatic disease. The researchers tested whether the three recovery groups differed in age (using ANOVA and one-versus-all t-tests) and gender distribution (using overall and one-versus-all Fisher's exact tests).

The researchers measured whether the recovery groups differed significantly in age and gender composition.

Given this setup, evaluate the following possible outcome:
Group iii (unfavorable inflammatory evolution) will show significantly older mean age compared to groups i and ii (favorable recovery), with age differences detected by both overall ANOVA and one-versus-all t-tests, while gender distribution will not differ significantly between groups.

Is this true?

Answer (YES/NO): NO